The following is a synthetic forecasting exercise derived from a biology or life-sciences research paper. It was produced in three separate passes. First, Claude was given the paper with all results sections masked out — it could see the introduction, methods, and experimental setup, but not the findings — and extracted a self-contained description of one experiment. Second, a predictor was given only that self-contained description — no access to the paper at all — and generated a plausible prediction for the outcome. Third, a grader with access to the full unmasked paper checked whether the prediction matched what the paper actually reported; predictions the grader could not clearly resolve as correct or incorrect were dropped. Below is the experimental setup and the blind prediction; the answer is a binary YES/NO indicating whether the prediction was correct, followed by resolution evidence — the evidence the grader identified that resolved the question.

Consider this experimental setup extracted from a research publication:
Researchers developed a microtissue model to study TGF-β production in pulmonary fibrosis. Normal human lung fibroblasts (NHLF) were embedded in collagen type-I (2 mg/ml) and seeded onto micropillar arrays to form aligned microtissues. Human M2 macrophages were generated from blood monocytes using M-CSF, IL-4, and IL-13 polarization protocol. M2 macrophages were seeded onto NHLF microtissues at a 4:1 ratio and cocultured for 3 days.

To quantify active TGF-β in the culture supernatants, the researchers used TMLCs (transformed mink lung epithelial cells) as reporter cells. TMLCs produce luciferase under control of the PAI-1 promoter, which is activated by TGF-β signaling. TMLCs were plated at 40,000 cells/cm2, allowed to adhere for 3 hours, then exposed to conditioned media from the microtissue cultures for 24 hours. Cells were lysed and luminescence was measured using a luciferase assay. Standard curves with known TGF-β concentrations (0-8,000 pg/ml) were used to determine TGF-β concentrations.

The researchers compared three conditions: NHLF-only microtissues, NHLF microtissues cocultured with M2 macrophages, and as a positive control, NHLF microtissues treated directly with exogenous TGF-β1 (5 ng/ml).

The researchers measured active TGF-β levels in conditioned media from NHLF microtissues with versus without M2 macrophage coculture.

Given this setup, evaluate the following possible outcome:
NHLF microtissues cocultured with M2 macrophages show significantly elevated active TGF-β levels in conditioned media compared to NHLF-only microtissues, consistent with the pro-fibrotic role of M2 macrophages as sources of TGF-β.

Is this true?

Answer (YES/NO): YES